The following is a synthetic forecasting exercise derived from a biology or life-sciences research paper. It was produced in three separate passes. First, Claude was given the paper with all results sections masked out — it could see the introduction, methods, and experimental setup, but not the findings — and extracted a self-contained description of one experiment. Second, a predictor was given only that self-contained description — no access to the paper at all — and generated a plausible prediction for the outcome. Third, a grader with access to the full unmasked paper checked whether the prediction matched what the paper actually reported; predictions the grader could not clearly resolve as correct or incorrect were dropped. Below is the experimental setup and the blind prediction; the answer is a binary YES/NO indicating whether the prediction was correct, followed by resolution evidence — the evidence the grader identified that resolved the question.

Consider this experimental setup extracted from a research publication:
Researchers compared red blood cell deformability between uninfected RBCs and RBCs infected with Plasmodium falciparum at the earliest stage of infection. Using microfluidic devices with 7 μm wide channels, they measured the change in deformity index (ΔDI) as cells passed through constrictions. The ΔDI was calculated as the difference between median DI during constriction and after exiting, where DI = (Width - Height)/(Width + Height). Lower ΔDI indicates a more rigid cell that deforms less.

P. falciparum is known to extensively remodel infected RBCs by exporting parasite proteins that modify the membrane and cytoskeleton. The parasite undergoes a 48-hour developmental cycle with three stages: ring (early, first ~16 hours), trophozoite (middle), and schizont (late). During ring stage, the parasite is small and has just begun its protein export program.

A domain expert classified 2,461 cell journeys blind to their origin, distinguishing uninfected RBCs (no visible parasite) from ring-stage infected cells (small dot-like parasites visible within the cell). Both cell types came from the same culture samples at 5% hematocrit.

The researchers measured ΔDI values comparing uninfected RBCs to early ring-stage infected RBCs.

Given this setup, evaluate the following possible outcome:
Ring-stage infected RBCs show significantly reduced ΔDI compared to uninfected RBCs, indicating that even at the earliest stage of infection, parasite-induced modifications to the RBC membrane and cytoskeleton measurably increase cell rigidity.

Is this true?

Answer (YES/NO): YES